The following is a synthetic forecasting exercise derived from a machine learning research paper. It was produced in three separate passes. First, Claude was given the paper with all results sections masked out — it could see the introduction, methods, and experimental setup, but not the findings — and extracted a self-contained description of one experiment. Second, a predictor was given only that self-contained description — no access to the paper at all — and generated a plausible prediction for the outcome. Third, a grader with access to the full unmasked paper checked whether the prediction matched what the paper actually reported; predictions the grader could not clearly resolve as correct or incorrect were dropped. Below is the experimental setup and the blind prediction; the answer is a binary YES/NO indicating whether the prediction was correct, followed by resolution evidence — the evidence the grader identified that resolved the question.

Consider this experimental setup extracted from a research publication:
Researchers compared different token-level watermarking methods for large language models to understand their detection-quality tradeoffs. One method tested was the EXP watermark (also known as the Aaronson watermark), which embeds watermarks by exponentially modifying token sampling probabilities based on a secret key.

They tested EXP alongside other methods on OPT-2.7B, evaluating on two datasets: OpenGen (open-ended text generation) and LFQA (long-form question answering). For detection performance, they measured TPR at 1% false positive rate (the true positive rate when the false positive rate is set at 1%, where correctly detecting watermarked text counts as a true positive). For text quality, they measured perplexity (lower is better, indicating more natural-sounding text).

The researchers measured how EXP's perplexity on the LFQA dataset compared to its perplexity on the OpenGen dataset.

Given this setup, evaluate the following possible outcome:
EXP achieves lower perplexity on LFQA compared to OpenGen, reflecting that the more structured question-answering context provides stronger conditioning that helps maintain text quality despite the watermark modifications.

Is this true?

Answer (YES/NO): NO